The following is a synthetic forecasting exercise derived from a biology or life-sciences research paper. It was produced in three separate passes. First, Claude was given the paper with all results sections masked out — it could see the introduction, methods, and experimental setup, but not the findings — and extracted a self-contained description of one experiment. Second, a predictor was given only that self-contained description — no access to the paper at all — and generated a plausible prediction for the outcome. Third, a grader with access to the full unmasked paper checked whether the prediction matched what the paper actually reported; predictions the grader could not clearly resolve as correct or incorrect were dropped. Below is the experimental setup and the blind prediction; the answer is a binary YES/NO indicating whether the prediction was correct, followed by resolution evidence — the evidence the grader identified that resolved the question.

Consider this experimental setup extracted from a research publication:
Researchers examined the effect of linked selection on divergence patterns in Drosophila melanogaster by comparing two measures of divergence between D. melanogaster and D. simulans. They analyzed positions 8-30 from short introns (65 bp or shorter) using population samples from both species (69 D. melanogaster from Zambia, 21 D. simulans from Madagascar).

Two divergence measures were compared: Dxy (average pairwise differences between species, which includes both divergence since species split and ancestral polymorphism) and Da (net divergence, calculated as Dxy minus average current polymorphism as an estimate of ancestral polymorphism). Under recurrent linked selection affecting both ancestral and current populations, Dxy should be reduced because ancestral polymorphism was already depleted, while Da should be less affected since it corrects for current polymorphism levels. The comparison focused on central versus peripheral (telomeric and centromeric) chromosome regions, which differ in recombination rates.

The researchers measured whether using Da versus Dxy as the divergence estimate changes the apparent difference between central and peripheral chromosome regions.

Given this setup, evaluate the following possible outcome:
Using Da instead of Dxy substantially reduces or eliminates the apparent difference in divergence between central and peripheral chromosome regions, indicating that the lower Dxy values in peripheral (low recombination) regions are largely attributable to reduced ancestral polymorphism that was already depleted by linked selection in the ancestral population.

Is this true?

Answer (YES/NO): YES